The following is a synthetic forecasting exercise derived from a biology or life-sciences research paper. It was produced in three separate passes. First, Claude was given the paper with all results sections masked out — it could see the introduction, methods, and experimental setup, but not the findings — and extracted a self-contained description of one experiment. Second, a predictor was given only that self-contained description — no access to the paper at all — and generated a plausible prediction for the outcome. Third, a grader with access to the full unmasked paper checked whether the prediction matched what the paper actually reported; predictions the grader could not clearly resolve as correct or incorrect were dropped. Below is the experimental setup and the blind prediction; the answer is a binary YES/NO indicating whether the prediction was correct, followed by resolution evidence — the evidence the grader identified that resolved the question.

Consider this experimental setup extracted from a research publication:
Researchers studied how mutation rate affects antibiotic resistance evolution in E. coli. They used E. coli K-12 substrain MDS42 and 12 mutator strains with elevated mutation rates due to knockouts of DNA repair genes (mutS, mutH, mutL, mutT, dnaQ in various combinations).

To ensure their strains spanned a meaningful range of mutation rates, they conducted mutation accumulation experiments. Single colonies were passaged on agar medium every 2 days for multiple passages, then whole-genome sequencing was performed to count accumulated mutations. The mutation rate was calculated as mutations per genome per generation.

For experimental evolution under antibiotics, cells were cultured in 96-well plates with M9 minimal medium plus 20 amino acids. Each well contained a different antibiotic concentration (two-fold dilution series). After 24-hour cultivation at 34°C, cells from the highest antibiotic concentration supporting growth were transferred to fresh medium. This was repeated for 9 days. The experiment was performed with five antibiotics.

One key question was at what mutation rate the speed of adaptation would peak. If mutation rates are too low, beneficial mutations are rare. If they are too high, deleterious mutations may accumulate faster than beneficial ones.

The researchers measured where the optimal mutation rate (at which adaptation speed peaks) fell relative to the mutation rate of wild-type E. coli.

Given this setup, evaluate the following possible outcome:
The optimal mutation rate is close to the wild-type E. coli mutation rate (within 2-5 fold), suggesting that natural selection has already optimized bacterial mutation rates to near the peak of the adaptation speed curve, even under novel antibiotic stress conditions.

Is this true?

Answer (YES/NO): NO